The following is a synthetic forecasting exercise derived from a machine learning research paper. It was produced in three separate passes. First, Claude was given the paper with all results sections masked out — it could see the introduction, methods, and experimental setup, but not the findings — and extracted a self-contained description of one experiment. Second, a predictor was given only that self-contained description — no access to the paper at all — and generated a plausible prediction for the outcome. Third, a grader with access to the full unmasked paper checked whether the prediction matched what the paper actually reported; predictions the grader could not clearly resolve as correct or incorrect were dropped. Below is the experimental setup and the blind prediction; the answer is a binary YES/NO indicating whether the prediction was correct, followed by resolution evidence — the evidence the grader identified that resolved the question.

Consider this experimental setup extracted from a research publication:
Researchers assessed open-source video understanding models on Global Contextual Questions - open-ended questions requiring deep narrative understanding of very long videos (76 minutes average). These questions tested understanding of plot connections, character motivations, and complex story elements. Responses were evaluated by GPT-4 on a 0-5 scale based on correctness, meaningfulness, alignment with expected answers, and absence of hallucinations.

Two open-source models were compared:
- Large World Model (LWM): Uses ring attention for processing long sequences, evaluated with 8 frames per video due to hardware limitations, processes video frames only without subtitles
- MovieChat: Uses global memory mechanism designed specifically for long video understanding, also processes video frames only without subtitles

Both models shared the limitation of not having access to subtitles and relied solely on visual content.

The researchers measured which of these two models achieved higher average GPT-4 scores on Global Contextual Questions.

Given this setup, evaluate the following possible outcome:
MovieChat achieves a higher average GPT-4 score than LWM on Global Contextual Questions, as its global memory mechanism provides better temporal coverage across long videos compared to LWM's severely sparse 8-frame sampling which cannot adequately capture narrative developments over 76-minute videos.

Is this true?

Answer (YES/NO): NO